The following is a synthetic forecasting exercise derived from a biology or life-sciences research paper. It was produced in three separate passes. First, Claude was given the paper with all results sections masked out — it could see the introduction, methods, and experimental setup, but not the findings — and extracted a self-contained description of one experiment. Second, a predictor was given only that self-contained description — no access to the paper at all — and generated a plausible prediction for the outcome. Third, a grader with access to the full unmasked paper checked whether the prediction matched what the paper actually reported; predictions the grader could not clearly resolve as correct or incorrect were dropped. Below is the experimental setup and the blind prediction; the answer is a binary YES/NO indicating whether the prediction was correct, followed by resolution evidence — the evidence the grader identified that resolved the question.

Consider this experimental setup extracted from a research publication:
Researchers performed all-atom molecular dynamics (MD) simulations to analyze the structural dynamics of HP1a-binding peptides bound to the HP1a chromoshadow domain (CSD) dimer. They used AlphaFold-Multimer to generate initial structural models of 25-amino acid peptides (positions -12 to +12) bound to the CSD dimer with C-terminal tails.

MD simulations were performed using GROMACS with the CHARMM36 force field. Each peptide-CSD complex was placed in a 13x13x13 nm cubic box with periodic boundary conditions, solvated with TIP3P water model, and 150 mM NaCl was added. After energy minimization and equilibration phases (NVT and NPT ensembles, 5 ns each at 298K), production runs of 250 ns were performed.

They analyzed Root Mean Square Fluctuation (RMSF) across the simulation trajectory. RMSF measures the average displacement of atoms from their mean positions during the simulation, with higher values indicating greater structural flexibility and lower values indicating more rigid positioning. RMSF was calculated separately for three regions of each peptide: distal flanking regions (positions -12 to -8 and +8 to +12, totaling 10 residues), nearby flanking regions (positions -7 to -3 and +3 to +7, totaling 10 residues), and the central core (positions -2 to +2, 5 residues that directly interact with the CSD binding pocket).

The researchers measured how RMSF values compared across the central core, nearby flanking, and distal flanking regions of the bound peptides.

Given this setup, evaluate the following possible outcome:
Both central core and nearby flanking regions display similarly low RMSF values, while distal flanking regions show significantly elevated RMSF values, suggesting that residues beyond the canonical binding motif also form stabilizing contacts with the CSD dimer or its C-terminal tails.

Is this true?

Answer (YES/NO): NO